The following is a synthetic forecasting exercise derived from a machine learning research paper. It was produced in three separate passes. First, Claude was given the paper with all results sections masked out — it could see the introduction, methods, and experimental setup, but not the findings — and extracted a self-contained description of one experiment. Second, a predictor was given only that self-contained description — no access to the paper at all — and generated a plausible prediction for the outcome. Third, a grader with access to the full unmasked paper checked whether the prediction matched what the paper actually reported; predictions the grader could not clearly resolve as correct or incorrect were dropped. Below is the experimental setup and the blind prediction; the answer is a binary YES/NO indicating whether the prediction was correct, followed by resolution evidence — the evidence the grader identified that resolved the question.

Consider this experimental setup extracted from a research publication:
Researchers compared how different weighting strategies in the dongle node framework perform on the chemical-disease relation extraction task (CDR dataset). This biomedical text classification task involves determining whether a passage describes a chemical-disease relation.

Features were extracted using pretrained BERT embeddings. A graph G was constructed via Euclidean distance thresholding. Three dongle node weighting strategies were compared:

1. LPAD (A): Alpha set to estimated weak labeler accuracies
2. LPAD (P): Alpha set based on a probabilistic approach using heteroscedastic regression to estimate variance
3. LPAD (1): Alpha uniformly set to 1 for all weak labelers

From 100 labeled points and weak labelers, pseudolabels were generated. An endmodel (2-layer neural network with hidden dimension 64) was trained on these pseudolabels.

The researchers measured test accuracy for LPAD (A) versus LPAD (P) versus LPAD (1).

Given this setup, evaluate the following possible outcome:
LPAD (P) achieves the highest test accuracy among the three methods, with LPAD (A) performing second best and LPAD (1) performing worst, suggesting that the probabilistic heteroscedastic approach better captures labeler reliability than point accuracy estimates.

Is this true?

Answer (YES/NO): YES